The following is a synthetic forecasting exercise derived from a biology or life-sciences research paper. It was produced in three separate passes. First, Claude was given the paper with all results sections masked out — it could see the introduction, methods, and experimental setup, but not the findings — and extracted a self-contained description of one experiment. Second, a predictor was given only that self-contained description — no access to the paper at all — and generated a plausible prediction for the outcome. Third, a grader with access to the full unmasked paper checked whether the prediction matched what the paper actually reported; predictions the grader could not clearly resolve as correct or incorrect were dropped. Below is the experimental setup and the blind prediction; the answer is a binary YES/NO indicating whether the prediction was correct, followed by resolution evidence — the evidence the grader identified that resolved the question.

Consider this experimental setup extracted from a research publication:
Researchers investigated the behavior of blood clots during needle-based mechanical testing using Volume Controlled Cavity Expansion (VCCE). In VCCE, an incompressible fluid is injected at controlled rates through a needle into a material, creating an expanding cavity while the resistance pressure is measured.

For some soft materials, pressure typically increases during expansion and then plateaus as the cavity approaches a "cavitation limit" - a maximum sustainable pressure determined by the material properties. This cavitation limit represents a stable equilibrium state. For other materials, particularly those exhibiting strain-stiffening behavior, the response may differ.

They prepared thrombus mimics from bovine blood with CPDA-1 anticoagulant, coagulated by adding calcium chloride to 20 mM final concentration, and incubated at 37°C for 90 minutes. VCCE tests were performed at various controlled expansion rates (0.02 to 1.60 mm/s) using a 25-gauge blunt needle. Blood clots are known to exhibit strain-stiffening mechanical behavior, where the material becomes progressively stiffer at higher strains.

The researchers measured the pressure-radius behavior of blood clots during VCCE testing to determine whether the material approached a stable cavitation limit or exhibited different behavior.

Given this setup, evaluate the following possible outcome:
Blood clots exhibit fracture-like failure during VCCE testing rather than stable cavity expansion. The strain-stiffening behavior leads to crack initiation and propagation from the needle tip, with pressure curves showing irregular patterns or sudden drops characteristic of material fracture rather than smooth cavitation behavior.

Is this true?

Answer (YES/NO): YES